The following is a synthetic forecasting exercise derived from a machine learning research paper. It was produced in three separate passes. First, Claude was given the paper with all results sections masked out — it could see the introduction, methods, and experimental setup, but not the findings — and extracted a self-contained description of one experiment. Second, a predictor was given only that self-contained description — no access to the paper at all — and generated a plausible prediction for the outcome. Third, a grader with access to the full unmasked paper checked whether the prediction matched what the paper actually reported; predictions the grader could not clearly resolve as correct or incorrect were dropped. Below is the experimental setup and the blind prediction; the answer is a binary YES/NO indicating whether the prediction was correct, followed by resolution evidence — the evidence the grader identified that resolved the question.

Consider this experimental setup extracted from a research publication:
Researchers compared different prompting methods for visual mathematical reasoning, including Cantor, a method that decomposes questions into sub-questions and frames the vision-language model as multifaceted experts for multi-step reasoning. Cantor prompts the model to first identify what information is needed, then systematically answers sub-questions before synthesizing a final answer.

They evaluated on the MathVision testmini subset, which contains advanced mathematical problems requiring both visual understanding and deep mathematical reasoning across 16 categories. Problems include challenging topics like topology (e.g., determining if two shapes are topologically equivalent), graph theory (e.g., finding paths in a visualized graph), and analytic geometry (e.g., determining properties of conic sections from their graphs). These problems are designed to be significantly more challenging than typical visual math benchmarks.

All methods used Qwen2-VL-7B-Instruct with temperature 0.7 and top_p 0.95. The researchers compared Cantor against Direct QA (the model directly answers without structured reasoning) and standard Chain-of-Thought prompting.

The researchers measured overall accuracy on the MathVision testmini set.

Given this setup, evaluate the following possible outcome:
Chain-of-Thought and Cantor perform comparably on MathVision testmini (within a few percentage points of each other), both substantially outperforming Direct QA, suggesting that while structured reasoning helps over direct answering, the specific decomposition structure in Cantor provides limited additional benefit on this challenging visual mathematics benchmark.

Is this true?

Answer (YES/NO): NO